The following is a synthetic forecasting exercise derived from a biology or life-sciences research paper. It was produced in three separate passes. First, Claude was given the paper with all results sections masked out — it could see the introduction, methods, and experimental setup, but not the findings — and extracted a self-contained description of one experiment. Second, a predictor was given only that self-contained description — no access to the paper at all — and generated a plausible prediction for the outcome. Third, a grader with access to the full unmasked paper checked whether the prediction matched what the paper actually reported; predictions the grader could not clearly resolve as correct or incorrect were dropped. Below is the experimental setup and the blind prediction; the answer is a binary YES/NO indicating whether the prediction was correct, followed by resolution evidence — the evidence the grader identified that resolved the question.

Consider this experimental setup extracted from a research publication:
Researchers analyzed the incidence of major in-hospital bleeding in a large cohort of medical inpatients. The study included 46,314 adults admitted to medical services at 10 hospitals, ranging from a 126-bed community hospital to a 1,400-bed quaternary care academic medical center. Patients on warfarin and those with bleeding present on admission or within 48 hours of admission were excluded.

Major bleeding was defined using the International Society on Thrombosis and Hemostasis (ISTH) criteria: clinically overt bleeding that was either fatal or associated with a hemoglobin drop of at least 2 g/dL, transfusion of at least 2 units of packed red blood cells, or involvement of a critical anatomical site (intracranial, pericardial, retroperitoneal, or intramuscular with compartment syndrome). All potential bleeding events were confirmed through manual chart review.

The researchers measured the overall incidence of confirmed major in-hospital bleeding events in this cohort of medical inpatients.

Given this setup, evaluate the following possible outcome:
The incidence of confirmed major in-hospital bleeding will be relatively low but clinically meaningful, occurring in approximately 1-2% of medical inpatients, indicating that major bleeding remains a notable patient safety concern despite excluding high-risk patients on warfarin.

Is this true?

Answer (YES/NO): NO